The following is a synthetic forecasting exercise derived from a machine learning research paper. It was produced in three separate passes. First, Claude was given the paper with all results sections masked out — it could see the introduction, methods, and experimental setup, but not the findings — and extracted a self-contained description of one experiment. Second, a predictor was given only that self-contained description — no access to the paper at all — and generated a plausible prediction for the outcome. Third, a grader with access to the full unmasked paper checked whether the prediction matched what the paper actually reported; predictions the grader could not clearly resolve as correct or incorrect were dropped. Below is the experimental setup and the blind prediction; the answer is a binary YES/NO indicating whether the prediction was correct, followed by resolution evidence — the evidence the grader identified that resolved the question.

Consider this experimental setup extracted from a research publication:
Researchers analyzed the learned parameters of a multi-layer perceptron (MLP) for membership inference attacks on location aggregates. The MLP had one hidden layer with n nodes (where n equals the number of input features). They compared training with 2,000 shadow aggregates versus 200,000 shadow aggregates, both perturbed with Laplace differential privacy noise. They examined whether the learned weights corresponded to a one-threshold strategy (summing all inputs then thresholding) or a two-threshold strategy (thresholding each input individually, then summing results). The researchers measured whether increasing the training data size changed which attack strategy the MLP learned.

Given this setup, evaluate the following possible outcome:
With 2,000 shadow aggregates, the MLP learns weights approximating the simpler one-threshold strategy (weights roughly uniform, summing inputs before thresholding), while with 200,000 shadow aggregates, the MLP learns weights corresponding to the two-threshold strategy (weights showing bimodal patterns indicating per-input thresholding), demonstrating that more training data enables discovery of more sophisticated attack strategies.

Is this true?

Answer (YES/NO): YES